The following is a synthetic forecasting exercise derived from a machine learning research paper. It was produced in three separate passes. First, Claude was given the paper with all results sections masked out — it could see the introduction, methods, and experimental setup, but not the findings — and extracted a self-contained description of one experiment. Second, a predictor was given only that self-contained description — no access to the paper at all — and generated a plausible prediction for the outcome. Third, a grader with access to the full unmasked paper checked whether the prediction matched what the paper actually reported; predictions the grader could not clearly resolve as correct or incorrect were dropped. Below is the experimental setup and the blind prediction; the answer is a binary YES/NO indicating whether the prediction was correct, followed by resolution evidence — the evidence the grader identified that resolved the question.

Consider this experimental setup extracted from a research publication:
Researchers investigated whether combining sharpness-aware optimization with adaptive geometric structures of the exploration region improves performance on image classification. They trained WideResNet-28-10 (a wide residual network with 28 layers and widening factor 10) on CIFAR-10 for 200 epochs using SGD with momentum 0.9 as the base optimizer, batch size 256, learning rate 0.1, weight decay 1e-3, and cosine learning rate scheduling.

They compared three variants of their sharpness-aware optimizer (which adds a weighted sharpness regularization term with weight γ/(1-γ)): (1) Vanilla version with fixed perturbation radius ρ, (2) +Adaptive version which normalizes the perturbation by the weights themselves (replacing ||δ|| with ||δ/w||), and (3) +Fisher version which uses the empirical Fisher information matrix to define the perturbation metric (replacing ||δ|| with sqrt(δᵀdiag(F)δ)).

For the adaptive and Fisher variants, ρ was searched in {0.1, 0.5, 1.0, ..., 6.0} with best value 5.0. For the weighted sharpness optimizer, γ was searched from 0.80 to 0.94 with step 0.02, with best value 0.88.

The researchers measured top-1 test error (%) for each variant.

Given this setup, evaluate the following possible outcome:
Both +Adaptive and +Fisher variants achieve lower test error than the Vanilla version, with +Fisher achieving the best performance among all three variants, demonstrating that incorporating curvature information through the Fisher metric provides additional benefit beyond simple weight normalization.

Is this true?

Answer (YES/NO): NO